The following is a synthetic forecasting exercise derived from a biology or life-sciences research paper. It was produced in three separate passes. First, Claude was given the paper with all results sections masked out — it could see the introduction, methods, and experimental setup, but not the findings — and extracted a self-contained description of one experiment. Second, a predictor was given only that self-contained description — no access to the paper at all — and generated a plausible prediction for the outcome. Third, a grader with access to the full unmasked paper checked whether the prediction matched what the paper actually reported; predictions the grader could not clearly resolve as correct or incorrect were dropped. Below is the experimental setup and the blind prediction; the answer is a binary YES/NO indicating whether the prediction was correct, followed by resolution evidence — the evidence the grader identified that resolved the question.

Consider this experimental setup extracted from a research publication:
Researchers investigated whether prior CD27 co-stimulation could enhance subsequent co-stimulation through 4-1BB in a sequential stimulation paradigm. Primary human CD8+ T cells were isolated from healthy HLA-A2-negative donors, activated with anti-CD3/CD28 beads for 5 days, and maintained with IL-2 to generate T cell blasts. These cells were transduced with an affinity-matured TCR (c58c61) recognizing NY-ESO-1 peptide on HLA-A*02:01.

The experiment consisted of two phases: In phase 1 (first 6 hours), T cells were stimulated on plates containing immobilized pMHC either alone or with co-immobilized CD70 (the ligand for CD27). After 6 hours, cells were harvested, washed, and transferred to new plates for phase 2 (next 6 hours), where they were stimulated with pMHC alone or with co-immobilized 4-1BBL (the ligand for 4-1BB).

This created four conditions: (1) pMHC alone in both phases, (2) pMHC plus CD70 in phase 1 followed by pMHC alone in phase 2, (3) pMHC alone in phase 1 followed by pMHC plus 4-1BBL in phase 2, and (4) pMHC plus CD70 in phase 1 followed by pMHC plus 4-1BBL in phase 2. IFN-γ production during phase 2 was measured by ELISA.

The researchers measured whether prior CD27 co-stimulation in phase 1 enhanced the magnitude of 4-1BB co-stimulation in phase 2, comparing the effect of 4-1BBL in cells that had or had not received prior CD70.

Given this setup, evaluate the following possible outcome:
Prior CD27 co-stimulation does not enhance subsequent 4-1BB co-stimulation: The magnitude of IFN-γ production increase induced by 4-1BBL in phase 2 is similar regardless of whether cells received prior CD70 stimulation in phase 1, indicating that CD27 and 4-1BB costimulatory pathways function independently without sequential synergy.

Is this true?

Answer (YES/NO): NO